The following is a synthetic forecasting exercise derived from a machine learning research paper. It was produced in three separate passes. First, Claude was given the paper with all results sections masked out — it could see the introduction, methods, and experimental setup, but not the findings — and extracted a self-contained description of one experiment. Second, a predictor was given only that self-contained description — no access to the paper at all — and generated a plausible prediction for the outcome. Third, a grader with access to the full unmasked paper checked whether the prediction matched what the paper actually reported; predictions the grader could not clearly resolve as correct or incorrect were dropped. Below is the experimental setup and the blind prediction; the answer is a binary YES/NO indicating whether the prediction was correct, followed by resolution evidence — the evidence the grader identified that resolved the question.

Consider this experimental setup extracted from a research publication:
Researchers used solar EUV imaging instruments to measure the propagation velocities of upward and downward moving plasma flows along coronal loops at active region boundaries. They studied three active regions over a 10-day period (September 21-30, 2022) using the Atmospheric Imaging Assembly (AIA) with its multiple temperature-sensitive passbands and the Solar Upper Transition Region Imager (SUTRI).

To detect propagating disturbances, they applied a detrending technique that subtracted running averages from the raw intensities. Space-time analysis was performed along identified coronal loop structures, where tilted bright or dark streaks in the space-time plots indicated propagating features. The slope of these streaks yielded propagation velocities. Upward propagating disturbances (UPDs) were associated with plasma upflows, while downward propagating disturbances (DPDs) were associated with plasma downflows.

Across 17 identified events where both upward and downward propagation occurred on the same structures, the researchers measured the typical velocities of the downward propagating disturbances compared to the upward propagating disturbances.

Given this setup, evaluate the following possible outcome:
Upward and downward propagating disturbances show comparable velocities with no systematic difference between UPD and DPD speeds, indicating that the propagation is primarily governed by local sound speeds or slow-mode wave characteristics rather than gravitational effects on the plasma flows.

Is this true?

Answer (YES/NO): NO